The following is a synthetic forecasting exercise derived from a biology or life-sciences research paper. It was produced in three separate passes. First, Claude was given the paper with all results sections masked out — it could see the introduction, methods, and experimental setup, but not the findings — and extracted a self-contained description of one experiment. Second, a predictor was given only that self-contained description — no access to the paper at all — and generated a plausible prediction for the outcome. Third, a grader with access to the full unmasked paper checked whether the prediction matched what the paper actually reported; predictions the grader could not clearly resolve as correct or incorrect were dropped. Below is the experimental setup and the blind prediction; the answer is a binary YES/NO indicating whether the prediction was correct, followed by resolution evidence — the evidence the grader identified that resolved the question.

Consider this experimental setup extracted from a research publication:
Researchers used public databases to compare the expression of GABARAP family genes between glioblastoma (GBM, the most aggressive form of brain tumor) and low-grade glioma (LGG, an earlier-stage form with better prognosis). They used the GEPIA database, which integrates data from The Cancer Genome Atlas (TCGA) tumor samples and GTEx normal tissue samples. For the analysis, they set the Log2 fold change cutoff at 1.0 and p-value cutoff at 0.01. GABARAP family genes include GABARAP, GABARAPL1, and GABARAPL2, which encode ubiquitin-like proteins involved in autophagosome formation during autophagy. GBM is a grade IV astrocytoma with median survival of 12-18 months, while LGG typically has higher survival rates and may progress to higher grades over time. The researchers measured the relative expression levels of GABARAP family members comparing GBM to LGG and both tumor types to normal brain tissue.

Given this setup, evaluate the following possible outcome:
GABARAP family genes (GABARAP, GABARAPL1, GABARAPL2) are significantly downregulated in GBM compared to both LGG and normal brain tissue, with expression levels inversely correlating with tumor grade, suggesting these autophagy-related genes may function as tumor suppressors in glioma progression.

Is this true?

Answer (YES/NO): NO